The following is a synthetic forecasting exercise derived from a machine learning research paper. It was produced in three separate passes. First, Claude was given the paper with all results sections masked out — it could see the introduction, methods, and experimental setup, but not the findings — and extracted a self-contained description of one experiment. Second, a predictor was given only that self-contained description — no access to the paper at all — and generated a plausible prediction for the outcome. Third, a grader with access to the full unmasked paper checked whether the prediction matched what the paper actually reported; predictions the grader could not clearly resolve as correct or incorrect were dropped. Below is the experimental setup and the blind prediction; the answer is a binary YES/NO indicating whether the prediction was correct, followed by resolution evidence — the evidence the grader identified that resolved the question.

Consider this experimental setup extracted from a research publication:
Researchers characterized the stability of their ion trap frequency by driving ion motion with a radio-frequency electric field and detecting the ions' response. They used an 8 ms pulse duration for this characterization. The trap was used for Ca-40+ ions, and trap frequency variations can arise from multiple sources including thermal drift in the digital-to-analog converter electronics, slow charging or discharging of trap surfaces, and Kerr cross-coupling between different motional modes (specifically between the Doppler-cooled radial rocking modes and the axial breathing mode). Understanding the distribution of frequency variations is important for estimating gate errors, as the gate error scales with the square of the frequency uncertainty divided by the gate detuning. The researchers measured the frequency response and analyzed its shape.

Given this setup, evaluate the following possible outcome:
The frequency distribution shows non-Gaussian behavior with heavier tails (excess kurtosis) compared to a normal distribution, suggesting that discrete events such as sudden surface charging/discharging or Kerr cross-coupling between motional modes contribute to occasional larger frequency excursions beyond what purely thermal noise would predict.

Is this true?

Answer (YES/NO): NO